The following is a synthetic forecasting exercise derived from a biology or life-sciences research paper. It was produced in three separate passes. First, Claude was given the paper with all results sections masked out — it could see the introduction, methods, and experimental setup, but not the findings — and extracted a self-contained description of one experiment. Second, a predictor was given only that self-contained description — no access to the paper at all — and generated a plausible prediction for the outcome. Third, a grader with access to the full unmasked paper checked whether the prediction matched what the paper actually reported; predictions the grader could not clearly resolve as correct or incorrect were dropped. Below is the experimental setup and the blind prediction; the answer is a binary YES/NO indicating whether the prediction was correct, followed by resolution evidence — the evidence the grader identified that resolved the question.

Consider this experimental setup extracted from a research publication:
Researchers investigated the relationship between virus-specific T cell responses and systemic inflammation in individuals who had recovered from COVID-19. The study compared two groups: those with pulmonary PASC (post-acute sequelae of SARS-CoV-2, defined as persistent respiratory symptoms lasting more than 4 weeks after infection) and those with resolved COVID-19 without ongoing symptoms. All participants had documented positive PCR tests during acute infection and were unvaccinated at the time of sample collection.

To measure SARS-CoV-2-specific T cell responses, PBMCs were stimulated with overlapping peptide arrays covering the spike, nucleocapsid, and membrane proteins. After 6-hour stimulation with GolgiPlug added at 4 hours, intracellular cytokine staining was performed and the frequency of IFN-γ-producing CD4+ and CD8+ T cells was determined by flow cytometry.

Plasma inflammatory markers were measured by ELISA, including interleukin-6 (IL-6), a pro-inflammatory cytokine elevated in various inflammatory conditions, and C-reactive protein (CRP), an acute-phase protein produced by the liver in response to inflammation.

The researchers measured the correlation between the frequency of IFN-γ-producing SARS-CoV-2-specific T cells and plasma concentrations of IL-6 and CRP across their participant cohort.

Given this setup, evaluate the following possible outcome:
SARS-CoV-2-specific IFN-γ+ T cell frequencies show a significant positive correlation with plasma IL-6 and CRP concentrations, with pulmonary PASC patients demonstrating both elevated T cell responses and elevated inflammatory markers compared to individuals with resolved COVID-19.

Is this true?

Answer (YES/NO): NO